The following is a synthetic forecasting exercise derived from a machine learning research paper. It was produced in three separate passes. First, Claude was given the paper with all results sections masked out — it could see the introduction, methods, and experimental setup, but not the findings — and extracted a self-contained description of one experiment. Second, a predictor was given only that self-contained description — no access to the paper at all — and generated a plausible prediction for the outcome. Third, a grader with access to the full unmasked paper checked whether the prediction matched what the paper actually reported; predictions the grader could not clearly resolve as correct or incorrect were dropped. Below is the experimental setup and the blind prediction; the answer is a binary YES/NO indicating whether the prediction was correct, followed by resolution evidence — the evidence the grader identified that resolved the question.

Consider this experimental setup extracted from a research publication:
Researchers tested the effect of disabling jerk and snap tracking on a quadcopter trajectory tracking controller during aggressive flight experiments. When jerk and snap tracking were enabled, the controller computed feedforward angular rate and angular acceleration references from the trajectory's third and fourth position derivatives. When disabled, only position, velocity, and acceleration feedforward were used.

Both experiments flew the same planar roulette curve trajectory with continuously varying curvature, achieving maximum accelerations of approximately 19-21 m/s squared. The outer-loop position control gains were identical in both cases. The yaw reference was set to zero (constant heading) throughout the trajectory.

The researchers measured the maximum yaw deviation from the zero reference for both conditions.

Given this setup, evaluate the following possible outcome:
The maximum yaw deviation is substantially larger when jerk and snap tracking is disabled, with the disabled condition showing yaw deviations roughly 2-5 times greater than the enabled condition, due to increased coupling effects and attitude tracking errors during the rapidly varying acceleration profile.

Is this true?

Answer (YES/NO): YES